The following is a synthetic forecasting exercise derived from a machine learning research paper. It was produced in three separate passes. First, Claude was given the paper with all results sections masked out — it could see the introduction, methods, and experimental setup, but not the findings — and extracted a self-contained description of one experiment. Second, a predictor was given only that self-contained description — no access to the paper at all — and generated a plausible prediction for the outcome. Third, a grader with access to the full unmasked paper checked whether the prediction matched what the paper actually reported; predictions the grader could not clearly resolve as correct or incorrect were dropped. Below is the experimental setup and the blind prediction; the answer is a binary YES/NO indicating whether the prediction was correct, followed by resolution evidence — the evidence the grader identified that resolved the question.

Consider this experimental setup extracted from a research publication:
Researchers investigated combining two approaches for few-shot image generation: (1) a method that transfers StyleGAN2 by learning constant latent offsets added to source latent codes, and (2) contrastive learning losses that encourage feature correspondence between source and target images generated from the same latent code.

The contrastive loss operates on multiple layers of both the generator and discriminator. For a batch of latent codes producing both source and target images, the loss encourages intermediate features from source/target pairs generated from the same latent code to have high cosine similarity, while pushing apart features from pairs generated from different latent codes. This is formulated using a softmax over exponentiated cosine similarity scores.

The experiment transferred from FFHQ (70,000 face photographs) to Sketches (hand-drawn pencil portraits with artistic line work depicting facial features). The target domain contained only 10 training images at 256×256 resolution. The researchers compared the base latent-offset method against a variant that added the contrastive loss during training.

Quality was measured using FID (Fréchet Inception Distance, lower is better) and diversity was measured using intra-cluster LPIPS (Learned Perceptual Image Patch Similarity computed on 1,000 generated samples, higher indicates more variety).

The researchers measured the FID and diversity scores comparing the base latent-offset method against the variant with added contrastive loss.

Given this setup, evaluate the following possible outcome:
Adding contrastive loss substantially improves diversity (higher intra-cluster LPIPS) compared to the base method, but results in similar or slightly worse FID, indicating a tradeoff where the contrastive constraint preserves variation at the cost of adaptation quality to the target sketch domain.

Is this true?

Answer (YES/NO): NO